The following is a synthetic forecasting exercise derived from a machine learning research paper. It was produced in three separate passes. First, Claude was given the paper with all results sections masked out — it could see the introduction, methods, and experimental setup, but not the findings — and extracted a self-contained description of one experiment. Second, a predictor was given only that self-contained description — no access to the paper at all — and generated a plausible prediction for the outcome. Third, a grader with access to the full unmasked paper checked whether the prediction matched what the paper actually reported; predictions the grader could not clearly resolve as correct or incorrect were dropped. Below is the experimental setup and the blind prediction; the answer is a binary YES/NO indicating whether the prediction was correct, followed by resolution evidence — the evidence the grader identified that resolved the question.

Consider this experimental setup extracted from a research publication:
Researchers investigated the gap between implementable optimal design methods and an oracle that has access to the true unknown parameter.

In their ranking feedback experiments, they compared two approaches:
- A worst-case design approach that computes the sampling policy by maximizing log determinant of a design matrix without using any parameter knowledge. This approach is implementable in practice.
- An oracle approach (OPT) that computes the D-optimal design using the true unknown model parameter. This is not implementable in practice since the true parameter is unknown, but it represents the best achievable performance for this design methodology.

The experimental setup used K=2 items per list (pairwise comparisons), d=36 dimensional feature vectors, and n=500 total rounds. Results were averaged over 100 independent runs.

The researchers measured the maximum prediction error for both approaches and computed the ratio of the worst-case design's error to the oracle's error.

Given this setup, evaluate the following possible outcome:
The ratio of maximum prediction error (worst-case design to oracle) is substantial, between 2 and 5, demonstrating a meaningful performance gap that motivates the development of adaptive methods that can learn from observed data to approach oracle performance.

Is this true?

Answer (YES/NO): NO